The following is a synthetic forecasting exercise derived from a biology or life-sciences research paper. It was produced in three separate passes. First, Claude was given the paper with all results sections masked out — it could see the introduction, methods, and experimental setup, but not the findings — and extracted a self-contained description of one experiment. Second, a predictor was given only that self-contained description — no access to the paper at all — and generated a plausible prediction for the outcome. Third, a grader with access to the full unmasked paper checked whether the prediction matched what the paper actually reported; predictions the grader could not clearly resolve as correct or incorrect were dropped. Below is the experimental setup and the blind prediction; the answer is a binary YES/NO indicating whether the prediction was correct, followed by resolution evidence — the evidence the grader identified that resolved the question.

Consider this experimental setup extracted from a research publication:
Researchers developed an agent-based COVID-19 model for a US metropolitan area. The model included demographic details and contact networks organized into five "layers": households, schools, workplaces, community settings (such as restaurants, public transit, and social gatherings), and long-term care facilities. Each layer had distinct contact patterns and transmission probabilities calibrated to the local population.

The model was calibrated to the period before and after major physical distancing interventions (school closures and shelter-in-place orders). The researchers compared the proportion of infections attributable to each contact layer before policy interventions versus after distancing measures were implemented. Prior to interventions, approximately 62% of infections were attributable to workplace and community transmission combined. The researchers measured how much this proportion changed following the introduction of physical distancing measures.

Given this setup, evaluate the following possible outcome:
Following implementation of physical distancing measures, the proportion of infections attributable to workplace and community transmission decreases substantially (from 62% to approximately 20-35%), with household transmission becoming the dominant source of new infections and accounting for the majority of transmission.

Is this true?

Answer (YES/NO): NO